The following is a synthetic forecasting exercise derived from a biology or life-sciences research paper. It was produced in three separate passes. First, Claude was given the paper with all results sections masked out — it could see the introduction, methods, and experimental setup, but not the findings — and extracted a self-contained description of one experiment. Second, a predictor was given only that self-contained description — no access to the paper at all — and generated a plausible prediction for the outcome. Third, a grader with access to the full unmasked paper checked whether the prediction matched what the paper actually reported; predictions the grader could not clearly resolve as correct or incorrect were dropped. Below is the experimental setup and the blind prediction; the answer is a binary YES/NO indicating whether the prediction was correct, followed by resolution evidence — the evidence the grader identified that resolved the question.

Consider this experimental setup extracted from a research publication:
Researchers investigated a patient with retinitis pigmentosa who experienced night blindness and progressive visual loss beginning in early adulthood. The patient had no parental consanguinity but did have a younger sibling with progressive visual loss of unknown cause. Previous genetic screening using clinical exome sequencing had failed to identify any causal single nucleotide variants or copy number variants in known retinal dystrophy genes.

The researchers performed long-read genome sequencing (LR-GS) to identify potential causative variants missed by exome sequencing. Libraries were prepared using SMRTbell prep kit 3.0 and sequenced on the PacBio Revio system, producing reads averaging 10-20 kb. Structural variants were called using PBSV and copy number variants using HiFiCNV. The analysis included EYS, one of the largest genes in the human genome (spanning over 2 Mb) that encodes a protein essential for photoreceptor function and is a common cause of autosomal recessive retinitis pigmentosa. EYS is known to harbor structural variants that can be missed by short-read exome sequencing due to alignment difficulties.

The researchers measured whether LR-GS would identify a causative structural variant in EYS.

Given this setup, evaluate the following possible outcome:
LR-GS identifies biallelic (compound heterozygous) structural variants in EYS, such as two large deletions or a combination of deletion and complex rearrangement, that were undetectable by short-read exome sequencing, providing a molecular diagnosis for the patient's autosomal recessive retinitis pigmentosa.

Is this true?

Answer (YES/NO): NO